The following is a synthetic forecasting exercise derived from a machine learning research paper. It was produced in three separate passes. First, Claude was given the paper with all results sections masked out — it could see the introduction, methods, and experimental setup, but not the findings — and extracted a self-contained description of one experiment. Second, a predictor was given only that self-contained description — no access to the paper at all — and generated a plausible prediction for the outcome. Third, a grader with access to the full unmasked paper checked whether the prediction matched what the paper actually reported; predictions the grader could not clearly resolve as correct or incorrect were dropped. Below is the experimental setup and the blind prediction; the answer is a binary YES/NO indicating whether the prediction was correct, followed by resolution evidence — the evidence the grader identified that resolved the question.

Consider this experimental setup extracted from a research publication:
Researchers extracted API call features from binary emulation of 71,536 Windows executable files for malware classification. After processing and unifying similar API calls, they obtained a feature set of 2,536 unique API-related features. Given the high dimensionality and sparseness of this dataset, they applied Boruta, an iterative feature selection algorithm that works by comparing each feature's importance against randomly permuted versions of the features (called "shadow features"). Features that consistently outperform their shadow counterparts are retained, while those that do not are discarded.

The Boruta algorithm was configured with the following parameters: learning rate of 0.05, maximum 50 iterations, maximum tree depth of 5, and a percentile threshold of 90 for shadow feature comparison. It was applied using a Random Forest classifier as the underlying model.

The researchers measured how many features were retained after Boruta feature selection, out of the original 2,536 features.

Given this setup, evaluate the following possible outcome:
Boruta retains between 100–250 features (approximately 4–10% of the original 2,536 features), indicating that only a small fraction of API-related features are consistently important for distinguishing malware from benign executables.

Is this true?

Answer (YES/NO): YES